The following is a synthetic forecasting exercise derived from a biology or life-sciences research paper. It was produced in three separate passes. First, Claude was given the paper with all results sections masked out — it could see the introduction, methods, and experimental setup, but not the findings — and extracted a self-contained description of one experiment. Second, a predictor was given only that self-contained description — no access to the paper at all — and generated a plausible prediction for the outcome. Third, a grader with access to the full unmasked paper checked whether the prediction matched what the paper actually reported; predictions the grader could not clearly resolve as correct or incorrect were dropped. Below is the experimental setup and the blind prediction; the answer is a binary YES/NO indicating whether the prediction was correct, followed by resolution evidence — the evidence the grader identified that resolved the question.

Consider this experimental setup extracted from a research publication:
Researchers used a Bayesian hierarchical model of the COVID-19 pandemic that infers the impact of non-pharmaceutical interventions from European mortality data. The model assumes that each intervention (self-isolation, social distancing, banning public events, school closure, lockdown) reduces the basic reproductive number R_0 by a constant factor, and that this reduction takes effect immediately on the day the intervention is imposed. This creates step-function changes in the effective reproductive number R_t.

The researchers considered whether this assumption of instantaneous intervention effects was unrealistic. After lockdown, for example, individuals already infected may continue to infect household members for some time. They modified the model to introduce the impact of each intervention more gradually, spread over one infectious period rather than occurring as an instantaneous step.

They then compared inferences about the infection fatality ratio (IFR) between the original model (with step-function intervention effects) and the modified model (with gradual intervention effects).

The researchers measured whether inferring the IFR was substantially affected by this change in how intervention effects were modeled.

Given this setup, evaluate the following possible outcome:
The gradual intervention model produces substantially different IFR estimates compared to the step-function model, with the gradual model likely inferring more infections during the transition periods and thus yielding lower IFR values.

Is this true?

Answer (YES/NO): NO